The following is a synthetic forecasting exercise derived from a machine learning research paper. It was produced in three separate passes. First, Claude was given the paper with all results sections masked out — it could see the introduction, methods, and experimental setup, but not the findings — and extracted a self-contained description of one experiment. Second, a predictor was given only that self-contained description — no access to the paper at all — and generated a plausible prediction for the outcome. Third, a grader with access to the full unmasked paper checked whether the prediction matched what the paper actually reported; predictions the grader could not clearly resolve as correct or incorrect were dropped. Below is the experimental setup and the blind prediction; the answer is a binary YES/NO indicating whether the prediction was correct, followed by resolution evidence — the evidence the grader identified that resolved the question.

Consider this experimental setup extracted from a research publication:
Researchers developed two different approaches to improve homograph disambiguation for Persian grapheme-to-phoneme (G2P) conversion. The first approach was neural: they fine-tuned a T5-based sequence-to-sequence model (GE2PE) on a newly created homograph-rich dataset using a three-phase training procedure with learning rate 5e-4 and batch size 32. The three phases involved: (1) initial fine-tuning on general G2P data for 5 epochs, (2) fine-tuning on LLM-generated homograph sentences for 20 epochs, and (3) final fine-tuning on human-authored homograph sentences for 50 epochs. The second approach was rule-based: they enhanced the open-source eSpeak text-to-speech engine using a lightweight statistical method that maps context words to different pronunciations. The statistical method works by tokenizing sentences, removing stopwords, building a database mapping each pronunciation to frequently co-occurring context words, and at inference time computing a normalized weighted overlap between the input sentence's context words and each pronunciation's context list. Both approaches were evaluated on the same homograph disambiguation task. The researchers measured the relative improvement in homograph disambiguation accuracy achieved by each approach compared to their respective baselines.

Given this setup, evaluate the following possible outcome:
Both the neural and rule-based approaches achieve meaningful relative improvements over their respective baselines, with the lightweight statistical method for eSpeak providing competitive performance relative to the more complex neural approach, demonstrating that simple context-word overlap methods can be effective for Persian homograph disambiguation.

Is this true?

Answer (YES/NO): YES